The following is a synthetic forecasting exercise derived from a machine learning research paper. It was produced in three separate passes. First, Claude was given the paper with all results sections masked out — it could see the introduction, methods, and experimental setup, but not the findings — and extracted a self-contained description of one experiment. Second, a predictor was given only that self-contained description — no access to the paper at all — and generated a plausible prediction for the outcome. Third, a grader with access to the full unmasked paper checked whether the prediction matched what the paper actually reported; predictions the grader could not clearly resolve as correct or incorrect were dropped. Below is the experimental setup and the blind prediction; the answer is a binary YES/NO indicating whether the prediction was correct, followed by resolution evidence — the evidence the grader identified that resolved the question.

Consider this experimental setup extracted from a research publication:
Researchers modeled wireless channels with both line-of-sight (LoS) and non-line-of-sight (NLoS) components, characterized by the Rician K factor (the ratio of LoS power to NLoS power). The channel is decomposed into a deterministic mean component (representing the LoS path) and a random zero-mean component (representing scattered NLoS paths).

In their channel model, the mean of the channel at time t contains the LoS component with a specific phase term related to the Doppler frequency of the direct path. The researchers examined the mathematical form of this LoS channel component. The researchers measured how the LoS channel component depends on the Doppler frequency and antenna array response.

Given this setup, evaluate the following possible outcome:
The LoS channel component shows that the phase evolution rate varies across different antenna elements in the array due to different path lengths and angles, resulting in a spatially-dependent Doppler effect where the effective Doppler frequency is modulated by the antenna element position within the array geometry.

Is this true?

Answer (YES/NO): NO